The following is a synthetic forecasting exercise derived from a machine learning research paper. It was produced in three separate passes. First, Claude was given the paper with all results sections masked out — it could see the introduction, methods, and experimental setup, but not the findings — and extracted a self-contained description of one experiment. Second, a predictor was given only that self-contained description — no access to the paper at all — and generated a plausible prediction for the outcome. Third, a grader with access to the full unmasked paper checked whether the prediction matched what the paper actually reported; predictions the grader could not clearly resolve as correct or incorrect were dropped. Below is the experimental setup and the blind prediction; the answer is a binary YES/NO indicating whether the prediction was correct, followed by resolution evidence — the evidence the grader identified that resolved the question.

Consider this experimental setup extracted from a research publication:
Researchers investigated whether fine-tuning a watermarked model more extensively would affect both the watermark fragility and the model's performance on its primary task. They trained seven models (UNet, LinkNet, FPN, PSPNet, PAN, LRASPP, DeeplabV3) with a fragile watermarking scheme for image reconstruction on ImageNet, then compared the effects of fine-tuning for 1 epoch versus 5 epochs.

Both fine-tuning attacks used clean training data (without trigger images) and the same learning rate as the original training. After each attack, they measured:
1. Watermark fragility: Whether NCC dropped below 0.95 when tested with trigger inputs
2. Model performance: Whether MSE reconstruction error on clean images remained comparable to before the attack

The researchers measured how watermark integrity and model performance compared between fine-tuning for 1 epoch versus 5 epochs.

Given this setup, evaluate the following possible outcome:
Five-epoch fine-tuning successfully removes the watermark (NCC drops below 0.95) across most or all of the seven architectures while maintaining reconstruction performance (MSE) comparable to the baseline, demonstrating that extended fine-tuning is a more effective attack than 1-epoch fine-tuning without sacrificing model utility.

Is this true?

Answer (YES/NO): NO